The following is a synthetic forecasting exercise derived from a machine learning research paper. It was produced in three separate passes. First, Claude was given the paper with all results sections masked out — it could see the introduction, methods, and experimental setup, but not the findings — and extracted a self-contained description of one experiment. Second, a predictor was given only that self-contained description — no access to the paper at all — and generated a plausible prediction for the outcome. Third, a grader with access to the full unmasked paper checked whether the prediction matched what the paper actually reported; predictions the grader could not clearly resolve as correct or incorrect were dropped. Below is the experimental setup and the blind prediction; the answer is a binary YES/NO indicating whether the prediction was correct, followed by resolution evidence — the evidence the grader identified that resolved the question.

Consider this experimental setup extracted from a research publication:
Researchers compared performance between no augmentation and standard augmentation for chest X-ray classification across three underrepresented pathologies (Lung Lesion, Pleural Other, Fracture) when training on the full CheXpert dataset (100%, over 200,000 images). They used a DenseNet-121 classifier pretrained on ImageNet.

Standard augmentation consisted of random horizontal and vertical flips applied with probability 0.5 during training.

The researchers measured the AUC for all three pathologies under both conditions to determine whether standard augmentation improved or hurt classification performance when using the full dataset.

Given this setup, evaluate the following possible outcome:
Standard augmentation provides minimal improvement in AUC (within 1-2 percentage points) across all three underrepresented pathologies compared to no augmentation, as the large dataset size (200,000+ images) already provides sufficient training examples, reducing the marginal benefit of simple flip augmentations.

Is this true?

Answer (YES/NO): NO